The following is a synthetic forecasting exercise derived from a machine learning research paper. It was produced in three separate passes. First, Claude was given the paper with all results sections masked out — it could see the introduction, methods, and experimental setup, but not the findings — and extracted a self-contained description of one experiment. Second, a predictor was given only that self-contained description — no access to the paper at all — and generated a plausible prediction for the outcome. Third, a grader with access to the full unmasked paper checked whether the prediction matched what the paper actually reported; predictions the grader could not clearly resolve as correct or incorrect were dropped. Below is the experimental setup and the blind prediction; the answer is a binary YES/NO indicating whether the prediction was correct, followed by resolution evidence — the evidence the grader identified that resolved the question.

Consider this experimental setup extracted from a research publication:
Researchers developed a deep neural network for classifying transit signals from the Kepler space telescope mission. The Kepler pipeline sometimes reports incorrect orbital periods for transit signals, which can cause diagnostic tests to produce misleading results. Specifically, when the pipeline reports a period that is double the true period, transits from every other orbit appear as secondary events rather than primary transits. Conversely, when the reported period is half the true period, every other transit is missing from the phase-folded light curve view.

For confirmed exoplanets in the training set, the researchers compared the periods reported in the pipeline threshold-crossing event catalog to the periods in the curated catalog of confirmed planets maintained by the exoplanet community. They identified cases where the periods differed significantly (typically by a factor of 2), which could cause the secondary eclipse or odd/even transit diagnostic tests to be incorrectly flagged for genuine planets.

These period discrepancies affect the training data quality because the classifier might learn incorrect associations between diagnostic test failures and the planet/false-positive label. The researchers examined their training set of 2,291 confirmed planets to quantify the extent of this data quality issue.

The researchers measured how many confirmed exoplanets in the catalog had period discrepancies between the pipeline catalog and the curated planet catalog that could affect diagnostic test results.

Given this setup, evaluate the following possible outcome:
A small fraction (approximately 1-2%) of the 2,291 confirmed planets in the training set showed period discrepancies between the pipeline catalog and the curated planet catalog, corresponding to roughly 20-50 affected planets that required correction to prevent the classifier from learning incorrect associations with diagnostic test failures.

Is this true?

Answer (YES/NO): NO